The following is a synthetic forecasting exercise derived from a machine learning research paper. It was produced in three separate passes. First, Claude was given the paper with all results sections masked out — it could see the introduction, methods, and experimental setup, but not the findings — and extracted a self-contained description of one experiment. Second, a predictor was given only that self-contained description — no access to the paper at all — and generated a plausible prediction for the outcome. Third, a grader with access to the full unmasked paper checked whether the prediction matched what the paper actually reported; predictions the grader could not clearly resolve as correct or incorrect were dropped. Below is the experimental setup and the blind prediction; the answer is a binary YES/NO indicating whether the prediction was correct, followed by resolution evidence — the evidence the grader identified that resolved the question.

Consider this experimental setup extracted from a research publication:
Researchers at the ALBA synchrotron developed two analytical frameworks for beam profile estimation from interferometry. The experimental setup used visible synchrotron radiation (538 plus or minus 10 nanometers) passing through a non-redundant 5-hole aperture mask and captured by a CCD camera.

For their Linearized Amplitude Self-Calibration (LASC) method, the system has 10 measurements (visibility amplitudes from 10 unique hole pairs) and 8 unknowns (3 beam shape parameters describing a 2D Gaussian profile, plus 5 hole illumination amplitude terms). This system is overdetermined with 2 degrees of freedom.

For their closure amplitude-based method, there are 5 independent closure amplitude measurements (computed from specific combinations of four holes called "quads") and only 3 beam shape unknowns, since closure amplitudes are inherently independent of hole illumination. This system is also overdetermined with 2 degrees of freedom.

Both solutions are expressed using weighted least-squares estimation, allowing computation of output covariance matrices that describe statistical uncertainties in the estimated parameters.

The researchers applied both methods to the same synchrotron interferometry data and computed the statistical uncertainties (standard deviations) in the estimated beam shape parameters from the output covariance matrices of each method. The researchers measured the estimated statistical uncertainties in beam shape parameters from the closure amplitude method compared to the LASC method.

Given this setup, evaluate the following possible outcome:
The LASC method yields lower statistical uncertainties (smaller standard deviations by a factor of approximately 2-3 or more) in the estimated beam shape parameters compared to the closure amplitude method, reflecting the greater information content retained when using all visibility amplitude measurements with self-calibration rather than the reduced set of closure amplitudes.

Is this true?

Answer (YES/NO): NO